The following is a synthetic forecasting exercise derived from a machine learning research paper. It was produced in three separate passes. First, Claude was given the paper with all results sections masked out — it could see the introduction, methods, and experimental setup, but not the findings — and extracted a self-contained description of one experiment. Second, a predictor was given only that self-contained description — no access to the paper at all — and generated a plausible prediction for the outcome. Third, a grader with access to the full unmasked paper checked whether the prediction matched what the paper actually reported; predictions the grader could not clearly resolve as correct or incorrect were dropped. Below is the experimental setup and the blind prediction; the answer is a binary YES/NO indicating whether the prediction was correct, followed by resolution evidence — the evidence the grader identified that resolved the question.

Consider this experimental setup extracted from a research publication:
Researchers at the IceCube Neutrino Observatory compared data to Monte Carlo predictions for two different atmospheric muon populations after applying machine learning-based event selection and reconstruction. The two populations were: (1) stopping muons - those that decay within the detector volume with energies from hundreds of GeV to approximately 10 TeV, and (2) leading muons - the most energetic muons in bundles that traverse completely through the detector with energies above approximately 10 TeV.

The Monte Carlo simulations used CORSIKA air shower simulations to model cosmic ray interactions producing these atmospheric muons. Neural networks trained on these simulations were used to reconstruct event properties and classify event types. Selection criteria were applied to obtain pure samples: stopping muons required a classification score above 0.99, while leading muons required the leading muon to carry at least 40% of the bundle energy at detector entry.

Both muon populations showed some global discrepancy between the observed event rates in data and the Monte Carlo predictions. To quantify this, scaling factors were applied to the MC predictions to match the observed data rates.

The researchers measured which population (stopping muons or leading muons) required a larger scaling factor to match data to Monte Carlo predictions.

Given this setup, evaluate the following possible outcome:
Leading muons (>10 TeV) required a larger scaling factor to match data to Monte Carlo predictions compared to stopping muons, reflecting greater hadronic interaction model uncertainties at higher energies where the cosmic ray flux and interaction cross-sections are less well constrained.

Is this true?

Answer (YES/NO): YES